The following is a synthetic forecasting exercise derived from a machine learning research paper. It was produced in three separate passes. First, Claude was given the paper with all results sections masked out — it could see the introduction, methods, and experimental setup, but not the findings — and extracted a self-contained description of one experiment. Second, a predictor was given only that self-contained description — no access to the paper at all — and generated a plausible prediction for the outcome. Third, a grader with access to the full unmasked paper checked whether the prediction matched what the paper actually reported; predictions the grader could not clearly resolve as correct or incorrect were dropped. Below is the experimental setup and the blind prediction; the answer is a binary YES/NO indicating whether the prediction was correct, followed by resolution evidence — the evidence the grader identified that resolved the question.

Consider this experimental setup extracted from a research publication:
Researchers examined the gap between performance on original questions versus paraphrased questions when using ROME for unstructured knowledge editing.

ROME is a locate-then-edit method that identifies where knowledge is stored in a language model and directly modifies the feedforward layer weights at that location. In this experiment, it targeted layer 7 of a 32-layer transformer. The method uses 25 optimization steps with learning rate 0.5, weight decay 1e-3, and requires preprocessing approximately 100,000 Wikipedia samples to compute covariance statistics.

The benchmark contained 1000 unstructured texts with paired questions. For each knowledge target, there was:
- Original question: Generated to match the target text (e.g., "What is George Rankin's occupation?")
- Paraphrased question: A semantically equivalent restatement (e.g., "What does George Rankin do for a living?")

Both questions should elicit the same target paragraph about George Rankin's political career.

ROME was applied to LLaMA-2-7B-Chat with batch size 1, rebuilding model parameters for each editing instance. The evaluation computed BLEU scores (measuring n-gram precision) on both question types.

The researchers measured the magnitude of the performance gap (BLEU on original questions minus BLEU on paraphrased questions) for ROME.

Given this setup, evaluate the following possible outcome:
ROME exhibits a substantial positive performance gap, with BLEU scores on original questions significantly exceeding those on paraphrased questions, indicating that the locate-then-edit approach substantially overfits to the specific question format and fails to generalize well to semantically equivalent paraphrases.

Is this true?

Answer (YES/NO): YES